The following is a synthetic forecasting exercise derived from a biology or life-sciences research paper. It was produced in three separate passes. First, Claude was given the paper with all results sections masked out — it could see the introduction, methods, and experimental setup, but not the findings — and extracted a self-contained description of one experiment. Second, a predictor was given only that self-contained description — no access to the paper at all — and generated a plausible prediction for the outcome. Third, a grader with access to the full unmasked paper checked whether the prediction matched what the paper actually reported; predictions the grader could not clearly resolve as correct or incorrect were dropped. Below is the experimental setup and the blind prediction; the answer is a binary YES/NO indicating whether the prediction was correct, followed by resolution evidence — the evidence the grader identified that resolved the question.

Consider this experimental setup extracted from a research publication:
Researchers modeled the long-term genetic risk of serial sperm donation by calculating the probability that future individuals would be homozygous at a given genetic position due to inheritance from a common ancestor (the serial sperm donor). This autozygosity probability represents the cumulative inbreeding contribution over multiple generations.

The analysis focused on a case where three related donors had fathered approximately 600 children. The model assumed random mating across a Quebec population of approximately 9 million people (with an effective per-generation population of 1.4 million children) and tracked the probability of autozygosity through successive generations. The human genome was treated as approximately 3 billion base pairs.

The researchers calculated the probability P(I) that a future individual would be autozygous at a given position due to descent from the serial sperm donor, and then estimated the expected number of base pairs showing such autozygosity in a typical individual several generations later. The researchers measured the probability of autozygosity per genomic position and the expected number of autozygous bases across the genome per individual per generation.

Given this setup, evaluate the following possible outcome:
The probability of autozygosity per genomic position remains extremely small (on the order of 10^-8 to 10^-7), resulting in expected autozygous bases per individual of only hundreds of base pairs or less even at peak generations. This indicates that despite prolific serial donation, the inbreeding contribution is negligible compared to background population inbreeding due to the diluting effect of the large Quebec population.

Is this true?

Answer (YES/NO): YES